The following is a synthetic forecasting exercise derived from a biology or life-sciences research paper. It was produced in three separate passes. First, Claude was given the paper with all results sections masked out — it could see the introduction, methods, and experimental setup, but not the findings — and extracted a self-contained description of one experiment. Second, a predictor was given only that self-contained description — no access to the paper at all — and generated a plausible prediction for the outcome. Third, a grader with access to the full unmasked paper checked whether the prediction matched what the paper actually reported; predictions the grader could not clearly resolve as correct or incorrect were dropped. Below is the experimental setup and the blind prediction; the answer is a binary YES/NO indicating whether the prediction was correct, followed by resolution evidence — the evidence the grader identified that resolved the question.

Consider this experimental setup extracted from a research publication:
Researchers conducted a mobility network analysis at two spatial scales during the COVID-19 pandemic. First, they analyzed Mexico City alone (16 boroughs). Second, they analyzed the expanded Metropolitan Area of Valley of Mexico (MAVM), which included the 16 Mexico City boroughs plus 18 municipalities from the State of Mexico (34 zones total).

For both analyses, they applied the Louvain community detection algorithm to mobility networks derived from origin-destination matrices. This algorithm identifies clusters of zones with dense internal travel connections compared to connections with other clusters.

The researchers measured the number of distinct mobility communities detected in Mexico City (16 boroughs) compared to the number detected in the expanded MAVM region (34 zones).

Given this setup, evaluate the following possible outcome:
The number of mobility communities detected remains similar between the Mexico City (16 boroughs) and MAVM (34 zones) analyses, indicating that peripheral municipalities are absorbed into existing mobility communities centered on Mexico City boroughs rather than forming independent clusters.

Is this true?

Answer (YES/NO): NO